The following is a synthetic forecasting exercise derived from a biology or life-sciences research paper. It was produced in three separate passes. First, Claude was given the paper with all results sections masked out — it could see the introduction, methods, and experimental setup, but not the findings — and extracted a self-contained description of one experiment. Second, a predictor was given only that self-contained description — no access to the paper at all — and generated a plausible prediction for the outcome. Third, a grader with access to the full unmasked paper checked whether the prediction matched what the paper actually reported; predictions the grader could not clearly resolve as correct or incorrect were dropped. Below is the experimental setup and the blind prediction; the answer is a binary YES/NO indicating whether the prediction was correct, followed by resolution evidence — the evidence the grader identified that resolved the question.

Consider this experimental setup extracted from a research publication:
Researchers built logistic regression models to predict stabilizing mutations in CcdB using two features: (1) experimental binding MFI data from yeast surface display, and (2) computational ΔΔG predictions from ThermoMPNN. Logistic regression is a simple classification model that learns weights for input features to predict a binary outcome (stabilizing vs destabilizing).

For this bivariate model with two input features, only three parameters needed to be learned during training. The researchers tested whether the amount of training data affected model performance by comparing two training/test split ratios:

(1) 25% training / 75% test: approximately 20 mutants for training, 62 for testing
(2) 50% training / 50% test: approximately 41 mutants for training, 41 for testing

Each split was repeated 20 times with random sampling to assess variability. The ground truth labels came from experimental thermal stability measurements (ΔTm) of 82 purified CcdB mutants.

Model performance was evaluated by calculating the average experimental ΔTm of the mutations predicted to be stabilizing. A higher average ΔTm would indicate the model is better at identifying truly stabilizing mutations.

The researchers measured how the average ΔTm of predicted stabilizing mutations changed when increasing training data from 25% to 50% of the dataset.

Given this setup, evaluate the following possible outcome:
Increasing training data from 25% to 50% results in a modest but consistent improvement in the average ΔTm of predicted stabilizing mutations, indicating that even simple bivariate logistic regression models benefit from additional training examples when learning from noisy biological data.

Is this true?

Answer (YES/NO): NO